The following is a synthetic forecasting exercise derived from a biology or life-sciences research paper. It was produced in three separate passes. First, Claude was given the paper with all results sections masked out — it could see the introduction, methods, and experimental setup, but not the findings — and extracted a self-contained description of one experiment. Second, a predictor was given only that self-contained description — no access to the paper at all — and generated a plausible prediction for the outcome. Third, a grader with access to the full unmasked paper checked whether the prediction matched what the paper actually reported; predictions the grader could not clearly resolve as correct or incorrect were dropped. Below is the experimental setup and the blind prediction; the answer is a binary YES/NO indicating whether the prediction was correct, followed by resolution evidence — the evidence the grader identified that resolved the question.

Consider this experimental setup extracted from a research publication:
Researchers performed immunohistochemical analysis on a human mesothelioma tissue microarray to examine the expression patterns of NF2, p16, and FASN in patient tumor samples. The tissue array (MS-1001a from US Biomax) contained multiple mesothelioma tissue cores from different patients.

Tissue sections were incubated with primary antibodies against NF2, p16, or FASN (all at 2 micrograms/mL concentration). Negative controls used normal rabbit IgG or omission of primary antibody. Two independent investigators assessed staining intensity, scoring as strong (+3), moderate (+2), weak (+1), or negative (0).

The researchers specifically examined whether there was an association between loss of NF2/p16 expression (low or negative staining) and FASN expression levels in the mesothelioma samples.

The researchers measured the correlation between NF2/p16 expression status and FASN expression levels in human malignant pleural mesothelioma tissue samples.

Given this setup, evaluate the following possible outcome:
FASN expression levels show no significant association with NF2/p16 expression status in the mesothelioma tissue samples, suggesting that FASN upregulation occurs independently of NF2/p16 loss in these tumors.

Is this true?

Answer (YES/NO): NO